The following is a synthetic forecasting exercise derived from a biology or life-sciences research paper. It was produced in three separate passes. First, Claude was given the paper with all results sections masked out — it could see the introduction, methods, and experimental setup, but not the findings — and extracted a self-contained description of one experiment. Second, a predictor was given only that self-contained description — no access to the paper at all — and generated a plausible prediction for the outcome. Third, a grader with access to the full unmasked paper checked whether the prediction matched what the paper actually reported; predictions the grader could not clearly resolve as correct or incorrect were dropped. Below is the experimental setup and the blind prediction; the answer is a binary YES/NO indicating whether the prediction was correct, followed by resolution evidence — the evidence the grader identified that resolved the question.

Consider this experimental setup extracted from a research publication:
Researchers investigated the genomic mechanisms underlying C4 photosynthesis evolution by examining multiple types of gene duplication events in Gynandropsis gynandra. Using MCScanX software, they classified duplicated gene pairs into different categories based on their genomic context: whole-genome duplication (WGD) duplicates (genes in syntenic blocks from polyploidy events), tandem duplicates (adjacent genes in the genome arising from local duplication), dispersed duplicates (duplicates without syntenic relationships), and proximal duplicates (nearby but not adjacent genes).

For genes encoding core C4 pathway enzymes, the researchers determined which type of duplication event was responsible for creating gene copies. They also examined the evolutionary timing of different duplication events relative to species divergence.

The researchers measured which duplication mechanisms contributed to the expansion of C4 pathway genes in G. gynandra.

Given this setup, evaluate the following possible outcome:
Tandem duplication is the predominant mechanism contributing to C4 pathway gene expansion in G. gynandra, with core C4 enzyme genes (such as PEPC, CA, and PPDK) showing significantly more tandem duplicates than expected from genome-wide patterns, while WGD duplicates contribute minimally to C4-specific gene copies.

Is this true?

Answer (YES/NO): NO